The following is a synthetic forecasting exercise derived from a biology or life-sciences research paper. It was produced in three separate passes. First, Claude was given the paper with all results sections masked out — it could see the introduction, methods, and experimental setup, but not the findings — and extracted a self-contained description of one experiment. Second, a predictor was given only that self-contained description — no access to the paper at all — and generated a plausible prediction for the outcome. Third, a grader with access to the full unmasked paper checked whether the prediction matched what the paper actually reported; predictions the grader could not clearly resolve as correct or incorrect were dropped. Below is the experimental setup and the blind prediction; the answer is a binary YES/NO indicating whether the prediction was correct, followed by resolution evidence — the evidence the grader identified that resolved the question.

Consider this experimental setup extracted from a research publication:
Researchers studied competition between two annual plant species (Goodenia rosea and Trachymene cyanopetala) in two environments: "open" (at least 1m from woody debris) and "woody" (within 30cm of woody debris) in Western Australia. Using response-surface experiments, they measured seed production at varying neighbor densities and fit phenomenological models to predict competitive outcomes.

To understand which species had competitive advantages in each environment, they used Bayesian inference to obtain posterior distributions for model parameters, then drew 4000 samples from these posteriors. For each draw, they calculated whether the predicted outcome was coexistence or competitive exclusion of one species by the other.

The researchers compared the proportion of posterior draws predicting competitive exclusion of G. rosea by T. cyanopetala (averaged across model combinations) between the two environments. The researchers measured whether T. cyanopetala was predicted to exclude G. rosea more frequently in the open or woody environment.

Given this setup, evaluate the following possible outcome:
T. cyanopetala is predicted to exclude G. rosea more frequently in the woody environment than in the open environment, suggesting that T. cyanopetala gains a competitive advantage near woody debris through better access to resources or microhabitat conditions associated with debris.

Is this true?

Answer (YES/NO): NO